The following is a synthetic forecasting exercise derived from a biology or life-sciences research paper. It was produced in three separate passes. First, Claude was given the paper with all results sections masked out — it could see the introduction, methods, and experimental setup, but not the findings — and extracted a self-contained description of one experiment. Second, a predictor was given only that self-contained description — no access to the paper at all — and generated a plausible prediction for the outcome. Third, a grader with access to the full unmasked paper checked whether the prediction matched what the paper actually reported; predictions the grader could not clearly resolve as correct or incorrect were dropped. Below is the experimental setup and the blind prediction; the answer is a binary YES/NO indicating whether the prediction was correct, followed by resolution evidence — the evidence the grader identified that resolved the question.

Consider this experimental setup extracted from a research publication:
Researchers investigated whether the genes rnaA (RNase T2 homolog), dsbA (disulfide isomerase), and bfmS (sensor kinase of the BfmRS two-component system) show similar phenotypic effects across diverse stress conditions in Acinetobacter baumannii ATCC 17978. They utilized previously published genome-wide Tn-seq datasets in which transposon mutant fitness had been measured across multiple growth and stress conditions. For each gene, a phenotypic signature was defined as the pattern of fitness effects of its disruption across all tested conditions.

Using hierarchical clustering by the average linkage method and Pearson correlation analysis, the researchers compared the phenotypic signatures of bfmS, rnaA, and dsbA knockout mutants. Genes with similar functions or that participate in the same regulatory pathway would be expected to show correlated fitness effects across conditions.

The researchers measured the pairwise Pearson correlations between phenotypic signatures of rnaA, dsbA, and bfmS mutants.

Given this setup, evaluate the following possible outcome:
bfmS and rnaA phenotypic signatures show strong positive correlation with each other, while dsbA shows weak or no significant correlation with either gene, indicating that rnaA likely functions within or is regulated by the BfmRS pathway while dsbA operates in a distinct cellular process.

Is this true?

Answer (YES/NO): NO